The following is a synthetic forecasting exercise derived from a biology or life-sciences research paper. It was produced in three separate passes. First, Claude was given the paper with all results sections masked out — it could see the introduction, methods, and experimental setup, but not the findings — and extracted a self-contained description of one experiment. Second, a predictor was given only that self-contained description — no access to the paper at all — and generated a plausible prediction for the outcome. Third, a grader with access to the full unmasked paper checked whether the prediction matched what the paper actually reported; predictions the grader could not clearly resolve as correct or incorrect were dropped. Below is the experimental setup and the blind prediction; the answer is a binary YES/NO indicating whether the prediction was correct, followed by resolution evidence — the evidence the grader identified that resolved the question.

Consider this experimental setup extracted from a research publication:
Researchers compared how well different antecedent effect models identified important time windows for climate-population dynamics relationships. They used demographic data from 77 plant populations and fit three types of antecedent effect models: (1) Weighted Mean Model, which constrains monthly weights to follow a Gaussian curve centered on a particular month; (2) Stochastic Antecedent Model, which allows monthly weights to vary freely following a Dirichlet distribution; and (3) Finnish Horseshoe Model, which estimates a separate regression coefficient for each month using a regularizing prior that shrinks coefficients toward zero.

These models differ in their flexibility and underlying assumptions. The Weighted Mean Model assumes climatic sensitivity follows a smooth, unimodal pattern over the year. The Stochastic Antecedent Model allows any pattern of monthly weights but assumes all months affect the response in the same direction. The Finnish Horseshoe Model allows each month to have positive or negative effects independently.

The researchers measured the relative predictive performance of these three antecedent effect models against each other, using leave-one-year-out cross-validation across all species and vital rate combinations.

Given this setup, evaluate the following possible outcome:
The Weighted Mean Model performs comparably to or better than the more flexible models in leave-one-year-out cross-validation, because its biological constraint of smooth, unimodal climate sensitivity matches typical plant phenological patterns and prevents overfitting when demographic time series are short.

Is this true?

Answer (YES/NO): NO